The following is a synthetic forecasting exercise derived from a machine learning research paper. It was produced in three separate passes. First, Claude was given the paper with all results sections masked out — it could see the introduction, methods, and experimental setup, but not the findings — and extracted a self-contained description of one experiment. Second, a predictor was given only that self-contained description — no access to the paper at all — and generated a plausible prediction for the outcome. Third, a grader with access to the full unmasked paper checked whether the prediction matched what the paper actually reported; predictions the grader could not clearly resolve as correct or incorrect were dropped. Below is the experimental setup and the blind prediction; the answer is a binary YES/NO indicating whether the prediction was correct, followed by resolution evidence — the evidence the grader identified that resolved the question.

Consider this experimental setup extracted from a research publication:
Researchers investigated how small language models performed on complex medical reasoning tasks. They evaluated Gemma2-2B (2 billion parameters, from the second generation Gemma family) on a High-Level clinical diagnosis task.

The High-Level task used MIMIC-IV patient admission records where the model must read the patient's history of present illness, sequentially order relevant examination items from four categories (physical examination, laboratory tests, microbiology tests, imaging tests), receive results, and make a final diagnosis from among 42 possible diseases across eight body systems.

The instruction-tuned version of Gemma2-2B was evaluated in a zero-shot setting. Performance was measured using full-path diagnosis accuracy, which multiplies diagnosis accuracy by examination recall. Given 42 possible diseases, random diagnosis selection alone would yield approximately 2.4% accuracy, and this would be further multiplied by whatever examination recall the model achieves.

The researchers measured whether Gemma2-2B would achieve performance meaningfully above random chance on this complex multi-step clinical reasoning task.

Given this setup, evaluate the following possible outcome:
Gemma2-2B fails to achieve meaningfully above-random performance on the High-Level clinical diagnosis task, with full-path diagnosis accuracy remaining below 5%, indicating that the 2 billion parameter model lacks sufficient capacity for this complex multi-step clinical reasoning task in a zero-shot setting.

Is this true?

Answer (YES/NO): NO